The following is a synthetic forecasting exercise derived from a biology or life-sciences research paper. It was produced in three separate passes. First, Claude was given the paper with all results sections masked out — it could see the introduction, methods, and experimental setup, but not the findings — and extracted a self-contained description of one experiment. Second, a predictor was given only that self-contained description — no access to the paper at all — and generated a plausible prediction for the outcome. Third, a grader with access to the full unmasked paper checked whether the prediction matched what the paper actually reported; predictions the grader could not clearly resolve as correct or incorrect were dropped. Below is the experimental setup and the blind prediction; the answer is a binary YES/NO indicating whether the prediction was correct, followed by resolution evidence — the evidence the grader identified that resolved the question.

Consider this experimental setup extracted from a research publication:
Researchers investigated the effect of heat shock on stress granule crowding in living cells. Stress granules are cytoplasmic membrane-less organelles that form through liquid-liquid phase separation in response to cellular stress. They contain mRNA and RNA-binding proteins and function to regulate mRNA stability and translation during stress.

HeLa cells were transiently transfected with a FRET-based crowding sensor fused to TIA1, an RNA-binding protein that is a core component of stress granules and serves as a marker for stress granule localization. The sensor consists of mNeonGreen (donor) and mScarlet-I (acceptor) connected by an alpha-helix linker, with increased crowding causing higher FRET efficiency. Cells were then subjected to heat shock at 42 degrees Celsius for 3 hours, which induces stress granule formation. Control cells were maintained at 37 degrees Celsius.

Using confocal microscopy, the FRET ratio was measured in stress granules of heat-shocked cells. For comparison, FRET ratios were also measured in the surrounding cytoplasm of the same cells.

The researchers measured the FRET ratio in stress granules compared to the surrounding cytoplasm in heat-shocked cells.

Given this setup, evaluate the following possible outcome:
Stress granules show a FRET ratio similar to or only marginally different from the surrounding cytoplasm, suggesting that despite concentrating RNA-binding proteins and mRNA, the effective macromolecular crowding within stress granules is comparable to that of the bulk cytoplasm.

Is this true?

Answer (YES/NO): NO